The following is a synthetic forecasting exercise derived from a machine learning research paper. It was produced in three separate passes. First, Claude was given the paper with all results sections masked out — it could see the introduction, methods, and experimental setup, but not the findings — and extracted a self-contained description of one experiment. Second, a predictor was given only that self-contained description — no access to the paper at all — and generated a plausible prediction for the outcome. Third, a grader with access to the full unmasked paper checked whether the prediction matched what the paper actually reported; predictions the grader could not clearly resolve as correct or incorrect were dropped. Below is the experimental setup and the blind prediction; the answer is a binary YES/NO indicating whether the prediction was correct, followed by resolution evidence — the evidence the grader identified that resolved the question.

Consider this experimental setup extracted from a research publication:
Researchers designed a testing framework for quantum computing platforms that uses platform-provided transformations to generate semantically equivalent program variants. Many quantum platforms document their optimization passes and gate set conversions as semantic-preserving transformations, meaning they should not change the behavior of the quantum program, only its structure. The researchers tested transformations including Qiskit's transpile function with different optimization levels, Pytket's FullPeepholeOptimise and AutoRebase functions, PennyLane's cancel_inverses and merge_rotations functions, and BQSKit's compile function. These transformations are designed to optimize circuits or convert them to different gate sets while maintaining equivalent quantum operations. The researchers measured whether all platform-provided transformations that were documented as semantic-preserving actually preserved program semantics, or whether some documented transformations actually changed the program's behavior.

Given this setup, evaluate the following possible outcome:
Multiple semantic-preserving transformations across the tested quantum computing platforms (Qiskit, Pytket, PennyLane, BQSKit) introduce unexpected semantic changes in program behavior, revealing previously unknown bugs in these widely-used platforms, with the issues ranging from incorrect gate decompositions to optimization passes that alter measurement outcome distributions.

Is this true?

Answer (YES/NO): YES